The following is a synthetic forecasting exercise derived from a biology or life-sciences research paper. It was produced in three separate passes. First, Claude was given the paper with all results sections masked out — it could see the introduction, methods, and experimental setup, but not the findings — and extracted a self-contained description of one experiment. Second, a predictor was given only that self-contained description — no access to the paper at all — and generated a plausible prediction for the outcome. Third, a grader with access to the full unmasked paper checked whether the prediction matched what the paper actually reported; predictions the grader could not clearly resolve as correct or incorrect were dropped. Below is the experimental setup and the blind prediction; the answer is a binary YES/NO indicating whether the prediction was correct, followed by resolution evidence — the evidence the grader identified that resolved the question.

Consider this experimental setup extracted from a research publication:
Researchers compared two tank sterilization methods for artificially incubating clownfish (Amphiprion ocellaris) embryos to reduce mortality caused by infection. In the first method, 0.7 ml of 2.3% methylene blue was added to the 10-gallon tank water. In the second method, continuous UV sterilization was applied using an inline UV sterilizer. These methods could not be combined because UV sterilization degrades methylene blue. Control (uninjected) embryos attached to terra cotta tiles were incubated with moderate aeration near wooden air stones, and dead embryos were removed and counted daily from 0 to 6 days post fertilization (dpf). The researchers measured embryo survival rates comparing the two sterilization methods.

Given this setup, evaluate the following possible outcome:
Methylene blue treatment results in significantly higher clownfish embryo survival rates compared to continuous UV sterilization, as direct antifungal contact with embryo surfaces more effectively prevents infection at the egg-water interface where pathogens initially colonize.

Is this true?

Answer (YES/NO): NO